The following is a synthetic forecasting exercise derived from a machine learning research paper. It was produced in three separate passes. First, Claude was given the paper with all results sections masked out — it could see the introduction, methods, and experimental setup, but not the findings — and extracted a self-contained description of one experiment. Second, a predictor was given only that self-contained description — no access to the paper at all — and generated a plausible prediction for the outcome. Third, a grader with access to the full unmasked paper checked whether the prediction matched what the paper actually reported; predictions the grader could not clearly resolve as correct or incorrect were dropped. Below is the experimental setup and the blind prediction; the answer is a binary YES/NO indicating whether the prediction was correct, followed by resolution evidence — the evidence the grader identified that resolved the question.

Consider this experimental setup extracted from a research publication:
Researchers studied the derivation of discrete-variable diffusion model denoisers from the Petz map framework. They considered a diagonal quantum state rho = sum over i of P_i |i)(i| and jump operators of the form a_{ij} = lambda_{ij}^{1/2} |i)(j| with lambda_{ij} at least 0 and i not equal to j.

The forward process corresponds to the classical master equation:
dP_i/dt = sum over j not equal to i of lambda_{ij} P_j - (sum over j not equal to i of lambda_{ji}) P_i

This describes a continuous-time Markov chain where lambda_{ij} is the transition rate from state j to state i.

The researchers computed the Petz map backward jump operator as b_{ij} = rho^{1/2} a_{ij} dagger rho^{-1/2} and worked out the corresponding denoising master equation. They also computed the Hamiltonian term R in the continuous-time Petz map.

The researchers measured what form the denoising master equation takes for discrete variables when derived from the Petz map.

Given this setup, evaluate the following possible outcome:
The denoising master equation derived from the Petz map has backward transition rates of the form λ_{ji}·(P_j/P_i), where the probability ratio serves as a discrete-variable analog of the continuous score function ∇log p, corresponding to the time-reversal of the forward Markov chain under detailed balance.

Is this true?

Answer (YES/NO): NO